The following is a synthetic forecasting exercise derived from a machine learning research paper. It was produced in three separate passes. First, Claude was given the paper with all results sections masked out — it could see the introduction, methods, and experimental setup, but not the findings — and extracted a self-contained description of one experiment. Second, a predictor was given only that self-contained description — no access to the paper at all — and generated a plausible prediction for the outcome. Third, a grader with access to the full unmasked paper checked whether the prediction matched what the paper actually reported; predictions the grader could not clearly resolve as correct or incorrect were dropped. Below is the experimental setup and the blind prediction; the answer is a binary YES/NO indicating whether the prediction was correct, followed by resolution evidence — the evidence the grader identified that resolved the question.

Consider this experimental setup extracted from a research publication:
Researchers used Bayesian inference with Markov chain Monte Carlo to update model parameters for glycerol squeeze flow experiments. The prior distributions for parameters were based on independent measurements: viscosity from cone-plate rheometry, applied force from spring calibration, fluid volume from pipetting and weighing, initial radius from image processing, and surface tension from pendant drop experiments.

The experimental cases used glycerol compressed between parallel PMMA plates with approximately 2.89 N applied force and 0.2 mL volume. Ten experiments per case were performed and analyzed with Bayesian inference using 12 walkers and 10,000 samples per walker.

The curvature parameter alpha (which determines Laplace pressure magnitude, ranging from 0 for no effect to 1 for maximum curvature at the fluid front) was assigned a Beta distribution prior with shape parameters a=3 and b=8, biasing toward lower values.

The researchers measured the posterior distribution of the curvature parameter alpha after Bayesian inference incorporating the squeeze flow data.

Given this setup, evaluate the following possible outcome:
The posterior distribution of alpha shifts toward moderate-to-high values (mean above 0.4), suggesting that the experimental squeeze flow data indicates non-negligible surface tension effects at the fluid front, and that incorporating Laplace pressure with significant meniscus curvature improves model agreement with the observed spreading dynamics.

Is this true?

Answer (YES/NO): NO